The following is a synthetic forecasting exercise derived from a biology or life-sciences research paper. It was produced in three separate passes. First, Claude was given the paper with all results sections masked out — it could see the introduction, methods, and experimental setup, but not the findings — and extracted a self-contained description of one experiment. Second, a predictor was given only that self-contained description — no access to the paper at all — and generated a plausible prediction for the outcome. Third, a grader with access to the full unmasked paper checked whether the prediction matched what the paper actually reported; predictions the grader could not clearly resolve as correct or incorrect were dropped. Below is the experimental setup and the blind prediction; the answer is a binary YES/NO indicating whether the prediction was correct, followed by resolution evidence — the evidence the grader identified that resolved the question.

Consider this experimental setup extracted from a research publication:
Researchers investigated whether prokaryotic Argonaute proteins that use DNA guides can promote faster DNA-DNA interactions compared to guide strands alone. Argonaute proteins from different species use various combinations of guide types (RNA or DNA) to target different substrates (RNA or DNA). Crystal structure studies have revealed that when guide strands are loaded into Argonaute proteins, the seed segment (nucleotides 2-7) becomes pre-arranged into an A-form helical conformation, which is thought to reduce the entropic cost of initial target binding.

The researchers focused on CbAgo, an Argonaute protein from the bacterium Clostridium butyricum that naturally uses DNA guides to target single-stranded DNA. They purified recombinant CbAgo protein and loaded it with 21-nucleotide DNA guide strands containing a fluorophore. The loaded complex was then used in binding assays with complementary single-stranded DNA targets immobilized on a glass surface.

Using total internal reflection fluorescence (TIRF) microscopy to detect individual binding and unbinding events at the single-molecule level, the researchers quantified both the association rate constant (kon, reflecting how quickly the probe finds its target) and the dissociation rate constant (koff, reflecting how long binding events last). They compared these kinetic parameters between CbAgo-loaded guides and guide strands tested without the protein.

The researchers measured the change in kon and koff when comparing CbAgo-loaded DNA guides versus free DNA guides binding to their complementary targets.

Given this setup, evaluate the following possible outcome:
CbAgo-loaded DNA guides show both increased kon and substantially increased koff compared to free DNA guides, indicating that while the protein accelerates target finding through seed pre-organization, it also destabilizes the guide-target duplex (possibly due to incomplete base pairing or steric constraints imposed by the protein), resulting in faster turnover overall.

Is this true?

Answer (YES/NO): NO